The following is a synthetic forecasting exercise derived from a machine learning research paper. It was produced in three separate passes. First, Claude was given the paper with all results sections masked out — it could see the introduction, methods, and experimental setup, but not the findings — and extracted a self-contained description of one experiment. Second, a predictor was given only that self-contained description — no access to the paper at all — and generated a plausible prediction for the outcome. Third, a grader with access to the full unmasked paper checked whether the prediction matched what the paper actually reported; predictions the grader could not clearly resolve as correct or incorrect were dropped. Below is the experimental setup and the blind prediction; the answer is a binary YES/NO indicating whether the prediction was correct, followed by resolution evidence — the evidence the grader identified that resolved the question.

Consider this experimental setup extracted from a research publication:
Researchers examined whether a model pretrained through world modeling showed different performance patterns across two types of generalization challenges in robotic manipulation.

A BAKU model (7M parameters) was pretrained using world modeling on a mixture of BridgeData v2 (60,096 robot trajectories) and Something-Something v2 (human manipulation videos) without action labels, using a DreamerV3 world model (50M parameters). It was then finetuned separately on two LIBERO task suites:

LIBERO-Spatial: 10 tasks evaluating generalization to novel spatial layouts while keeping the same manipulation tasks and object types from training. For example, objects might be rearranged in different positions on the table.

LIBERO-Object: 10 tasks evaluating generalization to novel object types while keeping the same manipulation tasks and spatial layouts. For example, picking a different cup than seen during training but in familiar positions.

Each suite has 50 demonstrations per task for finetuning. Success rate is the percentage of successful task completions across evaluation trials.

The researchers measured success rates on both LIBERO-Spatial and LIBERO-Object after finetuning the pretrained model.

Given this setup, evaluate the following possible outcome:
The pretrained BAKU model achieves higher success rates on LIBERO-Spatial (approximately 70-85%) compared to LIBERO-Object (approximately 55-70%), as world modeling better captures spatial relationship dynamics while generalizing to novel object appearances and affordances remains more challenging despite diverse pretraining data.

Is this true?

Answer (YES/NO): NO